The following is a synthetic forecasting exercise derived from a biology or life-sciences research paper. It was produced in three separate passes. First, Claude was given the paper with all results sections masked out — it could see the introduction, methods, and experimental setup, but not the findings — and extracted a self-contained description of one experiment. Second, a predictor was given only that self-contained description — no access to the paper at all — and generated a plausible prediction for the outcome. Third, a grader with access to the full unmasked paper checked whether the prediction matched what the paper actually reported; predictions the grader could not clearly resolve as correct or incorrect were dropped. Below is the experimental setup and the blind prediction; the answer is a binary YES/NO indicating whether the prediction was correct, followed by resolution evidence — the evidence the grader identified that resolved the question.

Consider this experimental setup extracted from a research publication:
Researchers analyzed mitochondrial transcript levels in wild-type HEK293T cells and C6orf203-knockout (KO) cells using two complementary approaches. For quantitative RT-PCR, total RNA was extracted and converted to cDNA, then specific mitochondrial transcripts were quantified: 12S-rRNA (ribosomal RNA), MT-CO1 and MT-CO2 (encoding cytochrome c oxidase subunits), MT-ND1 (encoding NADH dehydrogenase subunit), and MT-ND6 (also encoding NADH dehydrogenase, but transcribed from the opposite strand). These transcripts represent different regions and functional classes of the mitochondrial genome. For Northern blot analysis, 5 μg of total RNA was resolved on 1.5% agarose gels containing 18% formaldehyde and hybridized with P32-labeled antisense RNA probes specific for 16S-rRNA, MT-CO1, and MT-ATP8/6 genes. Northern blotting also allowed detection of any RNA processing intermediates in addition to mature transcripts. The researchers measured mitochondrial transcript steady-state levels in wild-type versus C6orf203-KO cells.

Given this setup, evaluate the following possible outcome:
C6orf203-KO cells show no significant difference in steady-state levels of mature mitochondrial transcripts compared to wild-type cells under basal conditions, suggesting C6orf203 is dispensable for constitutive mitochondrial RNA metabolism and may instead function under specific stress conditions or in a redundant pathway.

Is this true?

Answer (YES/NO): YES